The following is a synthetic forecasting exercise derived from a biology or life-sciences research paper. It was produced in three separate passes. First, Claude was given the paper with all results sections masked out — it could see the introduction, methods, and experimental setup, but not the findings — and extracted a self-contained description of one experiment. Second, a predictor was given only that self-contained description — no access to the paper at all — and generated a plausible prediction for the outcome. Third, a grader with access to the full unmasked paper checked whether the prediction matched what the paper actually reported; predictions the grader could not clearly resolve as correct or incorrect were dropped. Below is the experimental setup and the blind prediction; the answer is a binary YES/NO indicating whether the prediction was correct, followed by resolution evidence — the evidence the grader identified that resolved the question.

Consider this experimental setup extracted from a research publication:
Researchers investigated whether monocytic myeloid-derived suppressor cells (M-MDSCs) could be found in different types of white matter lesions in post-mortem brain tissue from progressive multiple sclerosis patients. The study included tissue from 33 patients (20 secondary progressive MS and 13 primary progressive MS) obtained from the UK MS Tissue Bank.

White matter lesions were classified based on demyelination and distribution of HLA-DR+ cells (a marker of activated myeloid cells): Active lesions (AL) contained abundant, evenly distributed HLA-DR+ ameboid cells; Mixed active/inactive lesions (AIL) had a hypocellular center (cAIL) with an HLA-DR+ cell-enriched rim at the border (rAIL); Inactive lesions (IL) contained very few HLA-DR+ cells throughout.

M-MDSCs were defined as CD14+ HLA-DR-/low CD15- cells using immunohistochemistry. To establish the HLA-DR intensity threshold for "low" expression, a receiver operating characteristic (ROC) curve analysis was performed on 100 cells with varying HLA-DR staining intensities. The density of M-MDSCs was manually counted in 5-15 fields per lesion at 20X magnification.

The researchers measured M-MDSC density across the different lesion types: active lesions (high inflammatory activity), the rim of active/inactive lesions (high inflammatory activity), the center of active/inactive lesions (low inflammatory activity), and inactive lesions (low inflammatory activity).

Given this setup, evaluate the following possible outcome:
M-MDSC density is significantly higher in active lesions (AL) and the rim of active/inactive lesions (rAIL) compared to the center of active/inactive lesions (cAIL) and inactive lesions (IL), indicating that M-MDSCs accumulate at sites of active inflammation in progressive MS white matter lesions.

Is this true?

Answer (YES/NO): YES